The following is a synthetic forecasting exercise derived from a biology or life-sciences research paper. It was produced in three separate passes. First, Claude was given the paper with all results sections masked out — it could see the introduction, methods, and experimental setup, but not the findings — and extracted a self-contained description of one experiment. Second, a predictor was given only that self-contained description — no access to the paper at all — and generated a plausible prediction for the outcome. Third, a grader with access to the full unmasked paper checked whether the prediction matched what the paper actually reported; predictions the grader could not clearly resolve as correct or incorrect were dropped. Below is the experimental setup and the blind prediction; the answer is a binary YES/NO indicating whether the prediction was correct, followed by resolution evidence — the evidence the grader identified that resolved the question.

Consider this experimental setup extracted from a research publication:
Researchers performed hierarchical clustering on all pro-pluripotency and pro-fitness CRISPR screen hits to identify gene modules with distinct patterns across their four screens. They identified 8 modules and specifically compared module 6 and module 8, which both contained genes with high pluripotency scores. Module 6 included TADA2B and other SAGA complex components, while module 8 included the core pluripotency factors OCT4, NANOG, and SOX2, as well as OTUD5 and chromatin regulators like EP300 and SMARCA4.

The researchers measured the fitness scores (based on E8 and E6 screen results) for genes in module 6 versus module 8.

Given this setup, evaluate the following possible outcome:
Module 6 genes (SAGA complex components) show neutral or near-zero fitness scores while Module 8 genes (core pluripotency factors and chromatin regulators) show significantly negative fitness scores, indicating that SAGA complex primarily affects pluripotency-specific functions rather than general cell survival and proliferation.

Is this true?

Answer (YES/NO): NO